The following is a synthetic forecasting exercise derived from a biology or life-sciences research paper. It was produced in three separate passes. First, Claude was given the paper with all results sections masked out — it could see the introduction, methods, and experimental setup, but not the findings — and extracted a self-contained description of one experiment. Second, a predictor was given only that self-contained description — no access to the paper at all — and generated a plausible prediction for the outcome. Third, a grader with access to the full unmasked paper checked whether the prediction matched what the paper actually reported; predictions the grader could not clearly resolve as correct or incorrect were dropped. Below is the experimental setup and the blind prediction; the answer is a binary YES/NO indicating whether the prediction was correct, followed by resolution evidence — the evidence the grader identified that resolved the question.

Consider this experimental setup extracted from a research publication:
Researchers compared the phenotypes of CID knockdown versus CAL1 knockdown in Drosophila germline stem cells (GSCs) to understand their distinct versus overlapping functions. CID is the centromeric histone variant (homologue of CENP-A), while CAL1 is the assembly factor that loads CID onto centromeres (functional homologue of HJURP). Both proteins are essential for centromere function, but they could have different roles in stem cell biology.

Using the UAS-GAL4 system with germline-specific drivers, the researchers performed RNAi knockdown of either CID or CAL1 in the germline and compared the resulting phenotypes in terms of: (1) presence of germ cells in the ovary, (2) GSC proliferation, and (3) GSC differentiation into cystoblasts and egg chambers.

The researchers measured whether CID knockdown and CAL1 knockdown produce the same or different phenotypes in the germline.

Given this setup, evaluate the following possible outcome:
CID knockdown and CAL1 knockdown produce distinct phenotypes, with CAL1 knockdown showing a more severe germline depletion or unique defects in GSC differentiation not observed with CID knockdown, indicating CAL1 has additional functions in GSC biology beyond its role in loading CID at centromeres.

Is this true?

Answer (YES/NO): YES